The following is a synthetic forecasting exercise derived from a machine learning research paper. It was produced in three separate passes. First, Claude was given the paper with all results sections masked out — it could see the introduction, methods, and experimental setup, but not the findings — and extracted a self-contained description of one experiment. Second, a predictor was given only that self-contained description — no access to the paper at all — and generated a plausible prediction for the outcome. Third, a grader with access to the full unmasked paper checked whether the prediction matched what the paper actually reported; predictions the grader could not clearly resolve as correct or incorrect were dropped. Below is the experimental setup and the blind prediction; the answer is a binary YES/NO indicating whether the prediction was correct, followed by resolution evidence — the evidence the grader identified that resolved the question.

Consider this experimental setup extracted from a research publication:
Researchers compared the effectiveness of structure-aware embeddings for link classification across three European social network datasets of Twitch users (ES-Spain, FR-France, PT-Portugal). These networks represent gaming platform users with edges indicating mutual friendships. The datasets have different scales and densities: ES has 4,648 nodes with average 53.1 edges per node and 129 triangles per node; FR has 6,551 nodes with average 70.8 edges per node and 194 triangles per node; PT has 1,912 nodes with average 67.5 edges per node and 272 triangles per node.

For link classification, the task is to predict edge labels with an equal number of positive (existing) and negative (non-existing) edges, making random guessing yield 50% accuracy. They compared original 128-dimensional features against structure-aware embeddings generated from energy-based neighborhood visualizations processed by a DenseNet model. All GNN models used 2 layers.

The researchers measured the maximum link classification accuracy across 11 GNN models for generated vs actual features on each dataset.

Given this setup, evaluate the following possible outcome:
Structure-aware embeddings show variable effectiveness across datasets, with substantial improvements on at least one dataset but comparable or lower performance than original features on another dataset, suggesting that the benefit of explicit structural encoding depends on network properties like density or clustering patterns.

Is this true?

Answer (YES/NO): YES